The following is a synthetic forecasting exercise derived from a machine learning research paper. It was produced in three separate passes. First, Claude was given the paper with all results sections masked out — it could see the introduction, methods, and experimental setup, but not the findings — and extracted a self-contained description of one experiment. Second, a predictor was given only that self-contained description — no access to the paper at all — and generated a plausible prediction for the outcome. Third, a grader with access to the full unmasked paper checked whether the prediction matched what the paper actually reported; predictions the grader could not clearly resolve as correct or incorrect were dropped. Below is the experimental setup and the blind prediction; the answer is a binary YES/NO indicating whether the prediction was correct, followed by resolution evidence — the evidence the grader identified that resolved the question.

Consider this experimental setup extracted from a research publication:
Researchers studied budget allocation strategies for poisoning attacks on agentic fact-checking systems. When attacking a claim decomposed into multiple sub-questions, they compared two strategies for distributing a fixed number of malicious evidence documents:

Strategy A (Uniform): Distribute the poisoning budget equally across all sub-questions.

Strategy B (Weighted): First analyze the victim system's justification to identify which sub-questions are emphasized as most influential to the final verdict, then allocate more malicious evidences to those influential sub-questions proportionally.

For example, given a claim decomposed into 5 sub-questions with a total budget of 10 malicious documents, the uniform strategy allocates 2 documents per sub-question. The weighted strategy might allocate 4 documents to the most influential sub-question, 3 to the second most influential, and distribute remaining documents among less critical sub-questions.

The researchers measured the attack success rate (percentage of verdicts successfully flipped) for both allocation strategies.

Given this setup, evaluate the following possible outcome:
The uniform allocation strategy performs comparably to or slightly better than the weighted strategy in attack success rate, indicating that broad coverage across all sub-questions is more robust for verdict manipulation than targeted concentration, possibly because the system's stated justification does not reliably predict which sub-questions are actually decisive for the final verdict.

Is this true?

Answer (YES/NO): NO